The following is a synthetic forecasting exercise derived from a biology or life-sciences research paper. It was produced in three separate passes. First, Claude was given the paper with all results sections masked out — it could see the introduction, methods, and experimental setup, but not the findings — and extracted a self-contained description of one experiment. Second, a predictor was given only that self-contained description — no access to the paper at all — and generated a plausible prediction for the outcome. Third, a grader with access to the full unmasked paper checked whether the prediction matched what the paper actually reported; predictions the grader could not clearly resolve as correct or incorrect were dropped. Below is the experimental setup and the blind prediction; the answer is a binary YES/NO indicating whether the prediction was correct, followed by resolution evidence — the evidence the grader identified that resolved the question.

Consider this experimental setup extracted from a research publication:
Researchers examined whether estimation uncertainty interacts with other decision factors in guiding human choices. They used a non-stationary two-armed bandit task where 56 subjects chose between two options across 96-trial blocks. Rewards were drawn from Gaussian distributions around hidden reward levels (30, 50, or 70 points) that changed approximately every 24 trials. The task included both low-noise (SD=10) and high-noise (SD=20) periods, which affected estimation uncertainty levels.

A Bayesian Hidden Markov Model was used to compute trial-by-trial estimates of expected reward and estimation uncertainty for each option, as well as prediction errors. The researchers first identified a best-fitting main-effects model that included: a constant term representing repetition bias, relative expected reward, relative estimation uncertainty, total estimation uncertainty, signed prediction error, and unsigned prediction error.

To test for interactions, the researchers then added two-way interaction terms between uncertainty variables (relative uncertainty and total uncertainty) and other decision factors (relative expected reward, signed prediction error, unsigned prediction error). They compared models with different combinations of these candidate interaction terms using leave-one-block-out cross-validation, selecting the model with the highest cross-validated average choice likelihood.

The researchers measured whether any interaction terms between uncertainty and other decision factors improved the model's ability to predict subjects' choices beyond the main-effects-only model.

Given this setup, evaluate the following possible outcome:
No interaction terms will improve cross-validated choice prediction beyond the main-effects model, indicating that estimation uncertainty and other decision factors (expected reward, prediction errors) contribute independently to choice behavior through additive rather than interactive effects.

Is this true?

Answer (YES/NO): NO